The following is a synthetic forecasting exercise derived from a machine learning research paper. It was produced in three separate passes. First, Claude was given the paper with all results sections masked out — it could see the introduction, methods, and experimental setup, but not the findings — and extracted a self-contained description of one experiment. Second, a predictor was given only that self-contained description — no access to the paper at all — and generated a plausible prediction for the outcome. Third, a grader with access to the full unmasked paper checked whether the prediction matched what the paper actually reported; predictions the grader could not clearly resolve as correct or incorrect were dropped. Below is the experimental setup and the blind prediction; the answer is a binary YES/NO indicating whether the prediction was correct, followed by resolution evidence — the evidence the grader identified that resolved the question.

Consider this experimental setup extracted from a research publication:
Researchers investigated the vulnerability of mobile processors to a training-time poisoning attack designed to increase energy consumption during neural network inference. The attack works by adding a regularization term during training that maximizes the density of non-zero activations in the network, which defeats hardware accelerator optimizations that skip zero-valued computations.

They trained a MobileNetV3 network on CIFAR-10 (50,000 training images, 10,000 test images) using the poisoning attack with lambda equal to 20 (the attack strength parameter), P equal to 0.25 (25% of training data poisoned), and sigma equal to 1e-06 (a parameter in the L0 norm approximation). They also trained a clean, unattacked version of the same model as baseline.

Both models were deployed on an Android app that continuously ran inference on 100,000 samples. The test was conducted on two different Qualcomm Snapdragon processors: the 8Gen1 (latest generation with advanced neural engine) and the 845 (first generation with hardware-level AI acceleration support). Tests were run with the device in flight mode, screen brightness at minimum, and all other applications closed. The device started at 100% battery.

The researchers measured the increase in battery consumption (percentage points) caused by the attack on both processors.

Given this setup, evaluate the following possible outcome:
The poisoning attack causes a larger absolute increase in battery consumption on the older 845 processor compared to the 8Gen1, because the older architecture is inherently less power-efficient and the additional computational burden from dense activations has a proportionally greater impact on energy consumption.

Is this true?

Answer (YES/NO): NO